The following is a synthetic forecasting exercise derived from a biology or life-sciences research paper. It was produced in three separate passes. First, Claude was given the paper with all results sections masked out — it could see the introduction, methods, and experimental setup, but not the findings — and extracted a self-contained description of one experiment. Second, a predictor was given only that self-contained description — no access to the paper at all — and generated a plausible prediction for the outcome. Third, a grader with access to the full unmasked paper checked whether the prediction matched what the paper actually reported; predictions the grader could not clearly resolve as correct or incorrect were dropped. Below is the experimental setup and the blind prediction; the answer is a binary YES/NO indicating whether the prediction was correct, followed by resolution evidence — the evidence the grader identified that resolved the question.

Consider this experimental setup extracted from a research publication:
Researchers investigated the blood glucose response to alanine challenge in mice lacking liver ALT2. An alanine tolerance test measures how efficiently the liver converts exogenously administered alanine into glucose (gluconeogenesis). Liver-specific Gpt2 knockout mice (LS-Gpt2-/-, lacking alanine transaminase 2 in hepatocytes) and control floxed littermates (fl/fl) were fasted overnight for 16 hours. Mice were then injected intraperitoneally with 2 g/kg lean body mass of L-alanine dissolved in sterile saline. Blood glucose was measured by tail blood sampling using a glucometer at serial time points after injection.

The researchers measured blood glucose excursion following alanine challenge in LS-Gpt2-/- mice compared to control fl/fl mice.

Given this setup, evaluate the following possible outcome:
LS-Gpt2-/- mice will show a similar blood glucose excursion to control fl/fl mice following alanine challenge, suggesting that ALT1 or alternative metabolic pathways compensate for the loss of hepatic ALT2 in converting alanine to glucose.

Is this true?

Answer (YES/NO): YES